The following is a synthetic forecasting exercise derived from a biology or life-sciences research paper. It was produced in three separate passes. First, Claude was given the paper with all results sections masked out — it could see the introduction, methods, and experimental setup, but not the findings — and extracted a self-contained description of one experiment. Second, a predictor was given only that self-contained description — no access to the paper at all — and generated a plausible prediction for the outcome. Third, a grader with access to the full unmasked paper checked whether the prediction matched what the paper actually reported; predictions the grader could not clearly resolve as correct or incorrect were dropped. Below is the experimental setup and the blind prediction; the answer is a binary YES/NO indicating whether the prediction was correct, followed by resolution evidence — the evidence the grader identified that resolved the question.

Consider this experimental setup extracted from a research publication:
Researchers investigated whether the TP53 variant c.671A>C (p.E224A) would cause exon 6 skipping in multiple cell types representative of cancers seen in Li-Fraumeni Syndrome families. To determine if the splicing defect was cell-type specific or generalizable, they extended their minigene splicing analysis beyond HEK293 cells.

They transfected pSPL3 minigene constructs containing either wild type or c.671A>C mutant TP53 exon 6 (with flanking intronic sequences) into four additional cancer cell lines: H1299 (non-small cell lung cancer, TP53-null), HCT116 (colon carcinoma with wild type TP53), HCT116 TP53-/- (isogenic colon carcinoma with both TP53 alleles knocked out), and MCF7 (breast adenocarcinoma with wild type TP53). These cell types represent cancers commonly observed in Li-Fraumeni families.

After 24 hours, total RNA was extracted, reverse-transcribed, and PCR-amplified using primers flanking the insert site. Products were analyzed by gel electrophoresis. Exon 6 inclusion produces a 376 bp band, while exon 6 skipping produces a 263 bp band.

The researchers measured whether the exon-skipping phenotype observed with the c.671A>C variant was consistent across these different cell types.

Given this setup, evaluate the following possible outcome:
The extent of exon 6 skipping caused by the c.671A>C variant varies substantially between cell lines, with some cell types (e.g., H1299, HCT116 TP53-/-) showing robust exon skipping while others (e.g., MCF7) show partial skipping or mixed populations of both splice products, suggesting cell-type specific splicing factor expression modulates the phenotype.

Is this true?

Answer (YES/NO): NO